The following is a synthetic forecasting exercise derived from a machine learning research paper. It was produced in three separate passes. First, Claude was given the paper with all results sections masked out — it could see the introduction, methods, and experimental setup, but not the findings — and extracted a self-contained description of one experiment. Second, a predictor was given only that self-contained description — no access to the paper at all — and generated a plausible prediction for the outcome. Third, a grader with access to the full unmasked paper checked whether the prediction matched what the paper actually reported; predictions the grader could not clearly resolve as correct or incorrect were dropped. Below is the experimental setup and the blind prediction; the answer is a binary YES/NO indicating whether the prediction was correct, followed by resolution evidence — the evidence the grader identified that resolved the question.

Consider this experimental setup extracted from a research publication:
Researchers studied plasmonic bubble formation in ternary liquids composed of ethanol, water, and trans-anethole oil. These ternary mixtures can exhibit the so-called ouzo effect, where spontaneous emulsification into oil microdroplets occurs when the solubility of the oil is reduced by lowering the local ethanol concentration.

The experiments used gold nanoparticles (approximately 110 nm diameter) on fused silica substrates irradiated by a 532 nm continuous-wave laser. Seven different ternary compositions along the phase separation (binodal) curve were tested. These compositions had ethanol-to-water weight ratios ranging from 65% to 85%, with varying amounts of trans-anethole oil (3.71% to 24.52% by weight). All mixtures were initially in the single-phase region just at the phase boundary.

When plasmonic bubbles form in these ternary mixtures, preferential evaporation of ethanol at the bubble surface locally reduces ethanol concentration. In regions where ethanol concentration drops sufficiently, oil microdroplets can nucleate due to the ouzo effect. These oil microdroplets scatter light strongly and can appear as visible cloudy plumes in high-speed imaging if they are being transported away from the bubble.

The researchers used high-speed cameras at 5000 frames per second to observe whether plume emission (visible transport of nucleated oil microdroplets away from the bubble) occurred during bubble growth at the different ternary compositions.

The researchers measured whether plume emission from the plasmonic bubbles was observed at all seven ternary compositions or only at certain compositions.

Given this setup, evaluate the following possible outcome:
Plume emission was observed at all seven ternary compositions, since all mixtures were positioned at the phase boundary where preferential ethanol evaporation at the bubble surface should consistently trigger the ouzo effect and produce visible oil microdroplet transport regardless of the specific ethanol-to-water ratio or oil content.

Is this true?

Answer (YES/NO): NO